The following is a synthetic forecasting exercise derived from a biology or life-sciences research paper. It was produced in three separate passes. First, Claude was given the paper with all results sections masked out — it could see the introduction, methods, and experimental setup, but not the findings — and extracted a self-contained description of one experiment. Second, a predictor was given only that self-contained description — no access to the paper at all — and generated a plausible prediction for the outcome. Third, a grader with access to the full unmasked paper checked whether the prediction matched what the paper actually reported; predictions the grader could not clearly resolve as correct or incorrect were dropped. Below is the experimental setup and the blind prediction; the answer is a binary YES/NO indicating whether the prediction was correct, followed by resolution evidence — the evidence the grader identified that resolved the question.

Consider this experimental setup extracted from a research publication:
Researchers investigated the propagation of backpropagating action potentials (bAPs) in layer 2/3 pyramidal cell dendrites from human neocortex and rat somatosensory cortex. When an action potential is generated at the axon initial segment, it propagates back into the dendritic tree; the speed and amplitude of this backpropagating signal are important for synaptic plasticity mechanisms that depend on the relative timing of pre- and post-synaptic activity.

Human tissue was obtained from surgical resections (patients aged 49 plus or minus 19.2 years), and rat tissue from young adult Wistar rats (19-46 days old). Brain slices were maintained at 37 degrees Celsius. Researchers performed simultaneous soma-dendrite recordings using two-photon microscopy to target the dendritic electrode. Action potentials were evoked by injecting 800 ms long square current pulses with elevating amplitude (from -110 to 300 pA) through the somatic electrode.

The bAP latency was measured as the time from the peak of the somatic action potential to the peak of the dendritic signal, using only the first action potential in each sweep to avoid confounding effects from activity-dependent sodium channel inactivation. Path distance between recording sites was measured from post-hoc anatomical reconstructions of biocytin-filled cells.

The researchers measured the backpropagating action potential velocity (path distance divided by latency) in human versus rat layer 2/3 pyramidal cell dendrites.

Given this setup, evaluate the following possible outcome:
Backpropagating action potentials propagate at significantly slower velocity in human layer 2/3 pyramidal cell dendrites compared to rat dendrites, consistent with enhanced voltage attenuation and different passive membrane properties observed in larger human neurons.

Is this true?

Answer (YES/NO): NO